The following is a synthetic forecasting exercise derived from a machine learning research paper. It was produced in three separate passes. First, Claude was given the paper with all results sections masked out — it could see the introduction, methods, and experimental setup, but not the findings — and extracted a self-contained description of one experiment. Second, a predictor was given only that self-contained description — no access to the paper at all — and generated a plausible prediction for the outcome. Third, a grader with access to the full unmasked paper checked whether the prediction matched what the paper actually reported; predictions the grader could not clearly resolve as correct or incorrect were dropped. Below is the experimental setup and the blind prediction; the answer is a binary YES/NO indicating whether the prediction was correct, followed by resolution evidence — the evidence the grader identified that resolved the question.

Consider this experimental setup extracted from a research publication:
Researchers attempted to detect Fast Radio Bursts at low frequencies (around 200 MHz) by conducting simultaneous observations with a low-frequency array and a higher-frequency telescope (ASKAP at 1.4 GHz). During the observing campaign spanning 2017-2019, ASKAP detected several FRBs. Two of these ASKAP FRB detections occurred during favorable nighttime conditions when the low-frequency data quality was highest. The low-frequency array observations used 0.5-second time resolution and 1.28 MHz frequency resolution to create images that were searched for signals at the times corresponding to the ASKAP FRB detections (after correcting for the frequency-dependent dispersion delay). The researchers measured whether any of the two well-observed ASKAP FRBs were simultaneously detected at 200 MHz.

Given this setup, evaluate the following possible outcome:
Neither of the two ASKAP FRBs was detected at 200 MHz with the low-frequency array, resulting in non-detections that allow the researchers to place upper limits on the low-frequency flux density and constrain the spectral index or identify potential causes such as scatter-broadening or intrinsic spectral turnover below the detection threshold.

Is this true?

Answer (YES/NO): YES